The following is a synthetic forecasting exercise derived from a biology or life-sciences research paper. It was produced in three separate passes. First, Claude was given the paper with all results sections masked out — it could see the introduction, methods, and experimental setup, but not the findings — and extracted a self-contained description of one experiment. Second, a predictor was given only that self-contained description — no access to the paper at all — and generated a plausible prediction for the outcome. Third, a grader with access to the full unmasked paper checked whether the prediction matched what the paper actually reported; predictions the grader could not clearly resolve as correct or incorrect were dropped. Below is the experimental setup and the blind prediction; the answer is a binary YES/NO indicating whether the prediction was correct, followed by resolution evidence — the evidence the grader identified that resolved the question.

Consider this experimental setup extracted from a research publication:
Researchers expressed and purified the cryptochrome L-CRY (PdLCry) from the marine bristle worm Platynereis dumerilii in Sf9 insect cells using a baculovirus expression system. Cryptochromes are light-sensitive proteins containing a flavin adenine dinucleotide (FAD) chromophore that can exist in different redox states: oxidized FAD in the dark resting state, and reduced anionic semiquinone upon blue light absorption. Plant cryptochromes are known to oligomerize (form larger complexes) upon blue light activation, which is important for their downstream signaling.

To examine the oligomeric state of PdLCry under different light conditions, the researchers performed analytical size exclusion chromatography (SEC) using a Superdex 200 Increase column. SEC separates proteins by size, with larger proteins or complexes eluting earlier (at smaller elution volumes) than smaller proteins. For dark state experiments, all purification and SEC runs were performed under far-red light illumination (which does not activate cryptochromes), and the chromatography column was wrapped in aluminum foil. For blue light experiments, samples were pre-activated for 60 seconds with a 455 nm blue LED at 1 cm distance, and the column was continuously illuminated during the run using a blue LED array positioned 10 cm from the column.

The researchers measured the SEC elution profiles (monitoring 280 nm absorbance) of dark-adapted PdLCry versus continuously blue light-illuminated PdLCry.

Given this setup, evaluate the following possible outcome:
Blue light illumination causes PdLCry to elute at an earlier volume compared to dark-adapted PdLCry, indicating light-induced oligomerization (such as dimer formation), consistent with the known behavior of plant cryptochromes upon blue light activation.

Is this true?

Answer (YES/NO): NO